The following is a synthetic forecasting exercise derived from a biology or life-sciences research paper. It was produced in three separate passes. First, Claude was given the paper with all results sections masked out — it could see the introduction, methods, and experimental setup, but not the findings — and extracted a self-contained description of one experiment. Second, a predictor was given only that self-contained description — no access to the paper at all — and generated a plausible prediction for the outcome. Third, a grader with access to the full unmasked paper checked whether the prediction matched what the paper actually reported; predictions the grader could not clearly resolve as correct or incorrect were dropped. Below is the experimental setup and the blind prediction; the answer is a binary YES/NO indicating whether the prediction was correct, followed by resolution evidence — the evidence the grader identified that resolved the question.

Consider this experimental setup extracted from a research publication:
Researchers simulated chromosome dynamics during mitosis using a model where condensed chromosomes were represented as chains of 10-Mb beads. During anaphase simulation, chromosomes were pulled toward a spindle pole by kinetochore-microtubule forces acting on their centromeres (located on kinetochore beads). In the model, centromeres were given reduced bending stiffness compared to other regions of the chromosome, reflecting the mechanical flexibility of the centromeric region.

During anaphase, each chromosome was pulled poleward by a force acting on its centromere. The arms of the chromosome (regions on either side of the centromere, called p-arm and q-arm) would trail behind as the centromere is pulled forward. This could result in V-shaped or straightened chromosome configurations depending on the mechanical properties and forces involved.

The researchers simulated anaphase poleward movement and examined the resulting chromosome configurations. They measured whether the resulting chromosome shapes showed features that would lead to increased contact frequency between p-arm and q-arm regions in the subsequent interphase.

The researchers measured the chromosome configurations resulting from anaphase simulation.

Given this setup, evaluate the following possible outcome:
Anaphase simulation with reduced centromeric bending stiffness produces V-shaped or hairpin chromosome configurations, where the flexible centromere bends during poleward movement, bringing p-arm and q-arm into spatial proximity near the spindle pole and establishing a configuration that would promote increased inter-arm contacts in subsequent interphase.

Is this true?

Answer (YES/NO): YES